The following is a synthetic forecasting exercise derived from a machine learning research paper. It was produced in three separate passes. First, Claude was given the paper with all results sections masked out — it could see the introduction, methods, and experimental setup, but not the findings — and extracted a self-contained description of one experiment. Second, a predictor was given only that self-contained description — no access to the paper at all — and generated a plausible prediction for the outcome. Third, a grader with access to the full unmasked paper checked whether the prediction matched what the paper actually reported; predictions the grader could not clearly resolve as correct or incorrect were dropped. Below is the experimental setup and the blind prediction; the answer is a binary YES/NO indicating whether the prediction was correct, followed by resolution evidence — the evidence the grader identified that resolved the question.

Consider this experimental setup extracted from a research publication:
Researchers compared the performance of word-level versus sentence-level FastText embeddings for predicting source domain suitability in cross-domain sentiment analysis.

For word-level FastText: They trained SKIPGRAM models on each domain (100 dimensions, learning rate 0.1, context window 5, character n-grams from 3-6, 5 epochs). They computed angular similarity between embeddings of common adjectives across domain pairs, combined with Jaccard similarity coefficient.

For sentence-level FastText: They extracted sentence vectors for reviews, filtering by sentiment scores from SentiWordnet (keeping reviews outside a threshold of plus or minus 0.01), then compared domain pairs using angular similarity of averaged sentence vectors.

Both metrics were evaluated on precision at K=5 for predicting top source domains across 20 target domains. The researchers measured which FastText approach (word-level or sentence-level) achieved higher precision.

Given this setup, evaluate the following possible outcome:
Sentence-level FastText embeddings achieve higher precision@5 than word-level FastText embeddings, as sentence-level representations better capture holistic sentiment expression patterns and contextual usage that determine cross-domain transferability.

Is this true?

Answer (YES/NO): NO